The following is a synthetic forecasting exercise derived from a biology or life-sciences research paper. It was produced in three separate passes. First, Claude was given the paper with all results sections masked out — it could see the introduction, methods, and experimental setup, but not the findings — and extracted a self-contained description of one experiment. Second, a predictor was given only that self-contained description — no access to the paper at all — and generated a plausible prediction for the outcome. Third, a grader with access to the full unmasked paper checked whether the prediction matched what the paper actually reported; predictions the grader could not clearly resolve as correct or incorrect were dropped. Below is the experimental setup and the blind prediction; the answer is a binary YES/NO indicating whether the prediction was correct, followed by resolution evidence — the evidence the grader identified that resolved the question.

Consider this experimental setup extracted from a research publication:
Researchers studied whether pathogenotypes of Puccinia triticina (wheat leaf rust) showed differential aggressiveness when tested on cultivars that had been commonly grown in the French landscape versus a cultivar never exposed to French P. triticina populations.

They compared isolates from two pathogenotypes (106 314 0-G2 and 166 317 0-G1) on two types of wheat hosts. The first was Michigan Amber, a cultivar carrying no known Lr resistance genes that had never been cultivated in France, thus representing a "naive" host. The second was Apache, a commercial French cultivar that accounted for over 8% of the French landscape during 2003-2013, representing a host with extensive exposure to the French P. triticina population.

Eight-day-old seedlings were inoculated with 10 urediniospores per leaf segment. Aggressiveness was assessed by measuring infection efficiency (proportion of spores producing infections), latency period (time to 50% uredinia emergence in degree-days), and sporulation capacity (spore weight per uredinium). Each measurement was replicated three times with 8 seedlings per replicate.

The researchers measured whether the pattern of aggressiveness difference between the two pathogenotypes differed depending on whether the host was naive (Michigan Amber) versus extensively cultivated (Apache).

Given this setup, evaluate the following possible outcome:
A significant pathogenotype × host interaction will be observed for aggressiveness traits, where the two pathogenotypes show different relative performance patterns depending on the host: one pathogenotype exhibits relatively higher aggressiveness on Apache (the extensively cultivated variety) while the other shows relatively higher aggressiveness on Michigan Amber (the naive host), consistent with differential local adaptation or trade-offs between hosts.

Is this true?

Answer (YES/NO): NO